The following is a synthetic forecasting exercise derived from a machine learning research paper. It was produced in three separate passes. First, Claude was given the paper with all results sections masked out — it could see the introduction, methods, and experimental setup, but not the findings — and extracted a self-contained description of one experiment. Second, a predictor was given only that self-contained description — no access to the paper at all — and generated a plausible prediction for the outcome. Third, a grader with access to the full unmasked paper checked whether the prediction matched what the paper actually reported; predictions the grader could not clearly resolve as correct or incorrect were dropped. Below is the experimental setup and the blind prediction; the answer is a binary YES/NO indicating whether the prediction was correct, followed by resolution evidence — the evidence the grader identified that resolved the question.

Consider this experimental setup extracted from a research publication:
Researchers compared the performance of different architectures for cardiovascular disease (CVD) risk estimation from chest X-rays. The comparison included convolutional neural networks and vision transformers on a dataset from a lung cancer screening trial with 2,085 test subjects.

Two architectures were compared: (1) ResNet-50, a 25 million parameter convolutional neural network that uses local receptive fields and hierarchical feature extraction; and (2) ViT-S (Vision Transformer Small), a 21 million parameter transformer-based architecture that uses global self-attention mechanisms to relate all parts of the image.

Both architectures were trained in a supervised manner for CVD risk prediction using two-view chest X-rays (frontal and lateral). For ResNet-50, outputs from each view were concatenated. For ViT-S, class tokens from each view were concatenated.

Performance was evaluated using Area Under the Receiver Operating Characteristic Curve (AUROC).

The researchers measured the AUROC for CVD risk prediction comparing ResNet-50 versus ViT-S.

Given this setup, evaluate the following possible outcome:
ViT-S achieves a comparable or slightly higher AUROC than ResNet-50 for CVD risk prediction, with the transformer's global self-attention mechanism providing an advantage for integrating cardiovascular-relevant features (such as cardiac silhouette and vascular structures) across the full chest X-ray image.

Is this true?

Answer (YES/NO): NO